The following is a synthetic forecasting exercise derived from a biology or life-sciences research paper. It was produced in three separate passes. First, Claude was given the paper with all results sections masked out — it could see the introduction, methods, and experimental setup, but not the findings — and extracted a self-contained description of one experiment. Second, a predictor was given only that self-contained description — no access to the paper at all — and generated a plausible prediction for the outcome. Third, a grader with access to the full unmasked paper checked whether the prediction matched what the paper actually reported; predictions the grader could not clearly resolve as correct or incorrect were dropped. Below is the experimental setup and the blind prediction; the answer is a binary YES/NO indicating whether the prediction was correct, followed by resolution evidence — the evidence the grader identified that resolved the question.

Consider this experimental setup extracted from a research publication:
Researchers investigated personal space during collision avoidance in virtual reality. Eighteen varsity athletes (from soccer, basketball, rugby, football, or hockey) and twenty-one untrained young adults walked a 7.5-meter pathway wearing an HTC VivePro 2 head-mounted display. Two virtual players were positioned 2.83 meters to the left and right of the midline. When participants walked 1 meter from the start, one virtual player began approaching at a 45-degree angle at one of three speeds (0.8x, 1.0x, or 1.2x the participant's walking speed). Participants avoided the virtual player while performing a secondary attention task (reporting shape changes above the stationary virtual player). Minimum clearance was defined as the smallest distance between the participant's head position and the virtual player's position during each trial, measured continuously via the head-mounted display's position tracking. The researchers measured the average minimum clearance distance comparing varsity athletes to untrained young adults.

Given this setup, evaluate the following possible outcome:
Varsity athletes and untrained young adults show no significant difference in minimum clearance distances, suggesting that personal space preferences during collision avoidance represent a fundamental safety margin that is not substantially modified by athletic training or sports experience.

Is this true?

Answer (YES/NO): YES